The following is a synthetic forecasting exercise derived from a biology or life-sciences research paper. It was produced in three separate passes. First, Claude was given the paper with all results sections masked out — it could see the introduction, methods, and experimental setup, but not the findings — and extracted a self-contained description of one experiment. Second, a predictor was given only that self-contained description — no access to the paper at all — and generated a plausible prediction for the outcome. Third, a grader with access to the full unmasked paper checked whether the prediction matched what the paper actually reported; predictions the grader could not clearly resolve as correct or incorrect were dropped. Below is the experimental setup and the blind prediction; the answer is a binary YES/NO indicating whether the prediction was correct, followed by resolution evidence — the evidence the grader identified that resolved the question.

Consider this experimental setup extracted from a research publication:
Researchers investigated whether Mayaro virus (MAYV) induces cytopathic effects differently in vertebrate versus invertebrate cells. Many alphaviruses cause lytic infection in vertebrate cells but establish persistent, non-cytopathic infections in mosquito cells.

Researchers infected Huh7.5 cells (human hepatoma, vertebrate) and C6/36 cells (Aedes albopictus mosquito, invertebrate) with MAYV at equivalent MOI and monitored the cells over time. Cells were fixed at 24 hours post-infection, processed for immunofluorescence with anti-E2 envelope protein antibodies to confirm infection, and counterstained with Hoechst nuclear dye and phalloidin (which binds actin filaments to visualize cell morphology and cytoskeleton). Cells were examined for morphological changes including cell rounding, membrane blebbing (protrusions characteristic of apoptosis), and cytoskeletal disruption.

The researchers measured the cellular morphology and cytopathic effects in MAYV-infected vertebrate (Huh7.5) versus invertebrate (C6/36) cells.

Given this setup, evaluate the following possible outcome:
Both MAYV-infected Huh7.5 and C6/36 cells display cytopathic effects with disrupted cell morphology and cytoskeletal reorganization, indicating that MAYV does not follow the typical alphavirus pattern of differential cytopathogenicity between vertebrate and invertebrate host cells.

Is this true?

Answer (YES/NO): NO